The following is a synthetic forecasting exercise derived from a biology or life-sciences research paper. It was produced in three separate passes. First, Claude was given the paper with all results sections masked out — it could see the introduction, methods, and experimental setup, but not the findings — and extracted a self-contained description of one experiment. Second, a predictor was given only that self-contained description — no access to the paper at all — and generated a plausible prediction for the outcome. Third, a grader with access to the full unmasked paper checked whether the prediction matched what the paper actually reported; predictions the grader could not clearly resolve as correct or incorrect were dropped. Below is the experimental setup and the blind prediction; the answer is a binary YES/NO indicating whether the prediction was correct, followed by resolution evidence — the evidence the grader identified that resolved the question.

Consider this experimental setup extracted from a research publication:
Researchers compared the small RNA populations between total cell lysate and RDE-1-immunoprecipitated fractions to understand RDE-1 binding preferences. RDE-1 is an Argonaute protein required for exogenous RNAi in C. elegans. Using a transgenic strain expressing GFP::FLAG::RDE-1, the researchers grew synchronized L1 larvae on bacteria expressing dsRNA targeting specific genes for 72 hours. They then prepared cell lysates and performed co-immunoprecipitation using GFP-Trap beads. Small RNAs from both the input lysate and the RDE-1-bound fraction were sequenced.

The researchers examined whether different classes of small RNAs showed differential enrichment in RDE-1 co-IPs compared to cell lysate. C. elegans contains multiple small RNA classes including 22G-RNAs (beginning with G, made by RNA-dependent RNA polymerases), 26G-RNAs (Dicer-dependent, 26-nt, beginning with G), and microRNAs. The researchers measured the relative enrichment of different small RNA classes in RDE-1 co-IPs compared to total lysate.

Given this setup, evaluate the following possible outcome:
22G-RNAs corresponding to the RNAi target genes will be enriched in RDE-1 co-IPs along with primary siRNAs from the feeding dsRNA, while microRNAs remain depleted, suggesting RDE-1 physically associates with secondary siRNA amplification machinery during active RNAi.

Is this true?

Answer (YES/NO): NO